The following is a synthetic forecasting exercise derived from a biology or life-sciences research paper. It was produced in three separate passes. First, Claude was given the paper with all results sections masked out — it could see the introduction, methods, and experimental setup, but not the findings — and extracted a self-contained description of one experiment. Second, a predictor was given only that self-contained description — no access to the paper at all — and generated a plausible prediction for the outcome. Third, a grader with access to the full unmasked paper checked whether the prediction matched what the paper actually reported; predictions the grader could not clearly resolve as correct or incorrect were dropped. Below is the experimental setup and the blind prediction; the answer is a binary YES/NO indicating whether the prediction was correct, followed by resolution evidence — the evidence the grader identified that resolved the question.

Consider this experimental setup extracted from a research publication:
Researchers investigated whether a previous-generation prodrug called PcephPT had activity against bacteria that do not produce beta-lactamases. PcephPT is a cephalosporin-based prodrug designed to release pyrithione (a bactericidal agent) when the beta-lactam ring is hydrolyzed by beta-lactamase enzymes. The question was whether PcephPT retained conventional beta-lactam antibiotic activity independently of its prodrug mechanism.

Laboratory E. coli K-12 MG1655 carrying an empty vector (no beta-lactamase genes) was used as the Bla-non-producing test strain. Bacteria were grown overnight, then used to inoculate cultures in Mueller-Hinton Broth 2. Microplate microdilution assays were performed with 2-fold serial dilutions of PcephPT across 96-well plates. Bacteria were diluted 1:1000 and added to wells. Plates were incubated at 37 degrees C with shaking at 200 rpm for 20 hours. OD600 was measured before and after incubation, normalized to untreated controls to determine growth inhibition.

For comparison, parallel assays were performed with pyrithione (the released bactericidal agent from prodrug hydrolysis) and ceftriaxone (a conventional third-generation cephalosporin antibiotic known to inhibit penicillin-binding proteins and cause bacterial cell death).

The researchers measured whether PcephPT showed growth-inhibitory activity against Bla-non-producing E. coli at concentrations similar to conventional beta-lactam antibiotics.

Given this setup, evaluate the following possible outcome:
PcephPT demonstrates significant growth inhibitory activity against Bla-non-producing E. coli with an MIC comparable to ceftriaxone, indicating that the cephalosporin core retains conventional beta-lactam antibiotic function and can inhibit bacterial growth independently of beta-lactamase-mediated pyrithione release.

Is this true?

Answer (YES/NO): YES